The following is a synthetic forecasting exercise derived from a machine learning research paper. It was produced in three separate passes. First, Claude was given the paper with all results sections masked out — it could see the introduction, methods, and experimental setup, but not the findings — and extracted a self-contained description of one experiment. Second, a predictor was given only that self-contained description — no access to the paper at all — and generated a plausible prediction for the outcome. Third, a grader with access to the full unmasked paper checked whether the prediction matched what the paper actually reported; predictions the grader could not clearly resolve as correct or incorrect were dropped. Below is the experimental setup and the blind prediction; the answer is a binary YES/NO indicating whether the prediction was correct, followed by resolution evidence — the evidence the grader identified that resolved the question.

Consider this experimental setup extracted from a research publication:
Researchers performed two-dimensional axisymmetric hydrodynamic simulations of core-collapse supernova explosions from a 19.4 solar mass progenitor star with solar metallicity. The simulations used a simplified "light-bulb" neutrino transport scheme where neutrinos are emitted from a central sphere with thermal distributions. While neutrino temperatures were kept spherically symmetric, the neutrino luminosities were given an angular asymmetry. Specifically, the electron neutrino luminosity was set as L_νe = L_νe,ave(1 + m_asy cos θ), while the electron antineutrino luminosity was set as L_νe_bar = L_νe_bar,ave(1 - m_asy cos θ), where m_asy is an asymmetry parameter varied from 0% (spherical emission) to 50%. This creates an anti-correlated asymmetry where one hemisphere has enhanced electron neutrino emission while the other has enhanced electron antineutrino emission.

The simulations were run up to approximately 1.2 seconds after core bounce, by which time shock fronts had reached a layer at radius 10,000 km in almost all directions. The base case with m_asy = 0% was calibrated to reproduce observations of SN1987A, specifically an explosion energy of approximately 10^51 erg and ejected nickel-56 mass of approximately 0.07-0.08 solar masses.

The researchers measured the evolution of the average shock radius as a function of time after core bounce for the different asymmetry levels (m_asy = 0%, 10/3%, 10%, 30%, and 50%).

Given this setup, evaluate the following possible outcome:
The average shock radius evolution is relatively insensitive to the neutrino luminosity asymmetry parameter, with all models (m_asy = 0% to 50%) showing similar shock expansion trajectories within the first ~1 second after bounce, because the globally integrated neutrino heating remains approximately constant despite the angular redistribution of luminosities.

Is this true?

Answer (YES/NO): YES